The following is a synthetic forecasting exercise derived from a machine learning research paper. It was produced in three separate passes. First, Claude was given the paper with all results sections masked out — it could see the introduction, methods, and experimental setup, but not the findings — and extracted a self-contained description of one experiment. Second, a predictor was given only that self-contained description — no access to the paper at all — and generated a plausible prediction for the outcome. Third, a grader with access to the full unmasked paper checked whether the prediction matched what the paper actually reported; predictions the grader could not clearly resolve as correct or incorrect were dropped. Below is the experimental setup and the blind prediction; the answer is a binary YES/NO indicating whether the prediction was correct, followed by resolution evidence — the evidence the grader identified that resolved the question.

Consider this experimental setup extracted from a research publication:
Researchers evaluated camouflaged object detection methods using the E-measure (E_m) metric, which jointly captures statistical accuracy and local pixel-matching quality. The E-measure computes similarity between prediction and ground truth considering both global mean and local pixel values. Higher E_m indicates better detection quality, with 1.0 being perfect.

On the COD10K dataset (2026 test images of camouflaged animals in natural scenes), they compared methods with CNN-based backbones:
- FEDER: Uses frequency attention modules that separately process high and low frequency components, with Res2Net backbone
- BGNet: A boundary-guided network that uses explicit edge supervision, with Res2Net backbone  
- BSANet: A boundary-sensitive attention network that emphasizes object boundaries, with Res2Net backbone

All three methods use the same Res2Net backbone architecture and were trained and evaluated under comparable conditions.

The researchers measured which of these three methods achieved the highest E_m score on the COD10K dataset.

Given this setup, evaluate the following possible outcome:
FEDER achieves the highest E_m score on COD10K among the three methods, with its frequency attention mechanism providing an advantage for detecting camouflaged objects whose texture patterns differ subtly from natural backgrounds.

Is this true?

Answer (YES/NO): NO